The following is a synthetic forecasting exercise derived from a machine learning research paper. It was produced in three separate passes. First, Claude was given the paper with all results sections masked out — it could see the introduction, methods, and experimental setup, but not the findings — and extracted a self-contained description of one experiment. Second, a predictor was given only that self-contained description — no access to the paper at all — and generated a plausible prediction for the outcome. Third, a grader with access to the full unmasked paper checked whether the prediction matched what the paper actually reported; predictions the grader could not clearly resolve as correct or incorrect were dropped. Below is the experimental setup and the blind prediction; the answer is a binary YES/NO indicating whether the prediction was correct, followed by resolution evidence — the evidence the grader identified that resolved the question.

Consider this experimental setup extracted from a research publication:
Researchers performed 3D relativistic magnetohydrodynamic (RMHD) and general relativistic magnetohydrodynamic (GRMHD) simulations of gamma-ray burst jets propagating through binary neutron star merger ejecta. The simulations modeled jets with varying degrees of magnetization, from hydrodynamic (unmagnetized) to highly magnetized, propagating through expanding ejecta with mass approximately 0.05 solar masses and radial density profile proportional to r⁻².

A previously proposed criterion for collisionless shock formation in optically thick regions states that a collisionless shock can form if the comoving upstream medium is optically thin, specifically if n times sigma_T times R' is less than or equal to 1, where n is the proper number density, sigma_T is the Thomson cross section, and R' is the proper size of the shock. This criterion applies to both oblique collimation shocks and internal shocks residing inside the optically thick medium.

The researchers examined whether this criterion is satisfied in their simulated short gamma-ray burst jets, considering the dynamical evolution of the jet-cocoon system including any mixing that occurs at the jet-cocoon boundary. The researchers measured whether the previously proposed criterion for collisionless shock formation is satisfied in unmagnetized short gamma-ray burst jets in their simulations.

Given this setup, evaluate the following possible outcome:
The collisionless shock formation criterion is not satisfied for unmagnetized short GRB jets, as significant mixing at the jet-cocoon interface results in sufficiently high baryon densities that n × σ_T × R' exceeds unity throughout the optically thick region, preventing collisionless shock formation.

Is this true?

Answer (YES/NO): YES